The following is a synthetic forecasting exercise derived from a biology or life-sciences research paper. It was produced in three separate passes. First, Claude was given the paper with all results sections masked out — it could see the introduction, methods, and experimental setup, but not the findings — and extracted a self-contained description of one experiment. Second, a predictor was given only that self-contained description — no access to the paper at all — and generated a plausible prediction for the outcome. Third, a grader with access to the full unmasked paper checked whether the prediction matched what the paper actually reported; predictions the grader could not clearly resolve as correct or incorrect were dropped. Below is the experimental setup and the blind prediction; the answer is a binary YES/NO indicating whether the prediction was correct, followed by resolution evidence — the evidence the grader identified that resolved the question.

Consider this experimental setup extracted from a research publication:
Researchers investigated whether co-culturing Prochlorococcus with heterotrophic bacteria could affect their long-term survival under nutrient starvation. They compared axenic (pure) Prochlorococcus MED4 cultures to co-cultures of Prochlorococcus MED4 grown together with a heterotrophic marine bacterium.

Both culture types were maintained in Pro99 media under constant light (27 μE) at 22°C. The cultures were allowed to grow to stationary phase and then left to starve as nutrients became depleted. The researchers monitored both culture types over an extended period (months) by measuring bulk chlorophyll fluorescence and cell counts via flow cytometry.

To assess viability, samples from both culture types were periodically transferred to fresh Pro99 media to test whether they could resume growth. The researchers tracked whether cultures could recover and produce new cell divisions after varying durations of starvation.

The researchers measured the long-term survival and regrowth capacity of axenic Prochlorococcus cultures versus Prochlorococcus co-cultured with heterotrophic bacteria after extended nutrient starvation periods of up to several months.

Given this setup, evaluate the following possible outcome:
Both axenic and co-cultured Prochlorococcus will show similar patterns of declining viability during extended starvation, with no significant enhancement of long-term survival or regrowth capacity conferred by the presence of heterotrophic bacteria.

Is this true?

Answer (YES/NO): NO